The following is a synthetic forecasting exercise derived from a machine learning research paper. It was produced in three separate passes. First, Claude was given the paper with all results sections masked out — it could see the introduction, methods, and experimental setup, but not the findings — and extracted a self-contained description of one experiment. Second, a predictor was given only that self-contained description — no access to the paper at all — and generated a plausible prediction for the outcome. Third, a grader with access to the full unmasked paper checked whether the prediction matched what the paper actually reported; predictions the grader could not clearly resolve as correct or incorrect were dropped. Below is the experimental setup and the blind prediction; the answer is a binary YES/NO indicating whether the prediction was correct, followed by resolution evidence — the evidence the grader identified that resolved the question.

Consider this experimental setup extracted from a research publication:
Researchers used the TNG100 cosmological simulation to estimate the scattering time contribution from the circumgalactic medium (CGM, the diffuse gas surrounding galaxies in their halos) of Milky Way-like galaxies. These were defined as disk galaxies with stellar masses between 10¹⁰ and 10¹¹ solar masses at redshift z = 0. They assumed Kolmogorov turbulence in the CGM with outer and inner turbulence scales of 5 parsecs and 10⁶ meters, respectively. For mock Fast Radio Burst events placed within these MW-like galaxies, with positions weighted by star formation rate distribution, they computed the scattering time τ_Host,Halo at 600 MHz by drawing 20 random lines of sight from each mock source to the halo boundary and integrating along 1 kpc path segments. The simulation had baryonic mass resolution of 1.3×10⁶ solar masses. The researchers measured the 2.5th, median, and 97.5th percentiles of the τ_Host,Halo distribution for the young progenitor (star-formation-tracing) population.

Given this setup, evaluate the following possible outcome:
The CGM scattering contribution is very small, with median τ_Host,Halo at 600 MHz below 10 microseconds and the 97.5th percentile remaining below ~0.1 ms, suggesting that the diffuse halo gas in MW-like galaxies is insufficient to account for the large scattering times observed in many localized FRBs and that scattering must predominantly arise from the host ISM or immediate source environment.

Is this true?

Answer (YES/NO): YES